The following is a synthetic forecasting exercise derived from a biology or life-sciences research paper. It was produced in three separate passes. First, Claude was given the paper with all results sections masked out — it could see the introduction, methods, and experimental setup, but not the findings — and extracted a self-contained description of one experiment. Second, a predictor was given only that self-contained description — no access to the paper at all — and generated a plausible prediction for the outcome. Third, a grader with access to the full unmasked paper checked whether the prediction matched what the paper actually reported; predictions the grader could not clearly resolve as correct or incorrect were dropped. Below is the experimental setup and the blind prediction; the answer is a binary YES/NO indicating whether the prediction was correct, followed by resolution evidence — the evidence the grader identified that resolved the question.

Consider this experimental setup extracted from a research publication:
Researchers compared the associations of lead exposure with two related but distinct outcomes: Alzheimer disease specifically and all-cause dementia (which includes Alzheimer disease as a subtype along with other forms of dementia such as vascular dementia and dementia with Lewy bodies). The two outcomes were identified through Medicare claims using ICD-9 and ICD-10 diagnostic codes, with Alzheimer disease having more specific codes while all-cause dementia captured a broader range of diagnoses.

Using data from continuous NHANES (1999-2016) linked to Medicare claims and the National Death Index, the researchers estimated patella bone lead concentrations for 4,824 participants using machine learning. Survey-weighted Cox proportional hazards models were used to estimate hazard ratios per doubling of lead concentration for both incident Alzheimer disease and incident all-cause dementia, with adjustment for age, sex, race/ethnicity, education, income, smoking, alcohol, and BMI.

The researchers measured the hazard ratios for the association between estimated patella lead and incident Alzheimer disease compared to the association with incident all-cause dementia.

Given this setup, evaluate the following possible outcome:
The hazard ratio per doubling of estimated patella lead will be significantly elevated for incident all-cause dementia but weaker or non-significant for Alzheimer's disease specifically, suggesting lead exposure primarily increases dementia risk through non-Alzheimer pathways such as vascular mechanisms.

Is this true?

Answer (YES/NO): NO